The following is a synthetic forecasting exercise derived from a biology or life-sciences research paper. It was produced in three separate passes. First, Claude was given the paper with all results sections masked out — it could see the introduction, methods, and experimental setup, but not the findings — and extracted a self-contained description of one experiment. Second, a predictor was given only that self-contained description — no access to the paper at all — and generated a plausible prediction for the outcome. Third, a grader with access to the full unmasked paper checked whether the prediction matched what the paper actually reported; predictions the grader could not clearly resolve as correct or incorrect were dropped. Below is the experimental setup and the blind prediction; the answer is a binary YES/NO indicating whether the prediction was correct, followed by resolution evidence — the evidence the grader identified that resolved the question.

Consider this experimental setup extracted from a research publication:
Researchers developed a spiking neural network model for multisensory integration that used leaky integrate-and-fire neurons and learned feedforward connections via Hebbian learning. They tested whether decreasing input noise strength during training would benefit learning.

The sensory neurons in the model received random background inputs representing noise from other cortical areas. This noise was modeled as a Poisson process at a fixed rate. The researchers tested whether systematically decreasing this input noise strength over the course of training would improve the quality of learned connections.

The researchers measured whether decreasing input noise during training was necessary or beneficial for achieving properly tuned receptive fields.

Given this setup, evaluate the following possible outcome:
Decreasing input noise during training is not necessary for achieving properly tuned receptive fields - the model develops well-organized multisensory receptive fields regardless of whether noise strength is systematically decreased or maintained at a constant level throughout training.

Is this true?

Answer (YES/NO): YES